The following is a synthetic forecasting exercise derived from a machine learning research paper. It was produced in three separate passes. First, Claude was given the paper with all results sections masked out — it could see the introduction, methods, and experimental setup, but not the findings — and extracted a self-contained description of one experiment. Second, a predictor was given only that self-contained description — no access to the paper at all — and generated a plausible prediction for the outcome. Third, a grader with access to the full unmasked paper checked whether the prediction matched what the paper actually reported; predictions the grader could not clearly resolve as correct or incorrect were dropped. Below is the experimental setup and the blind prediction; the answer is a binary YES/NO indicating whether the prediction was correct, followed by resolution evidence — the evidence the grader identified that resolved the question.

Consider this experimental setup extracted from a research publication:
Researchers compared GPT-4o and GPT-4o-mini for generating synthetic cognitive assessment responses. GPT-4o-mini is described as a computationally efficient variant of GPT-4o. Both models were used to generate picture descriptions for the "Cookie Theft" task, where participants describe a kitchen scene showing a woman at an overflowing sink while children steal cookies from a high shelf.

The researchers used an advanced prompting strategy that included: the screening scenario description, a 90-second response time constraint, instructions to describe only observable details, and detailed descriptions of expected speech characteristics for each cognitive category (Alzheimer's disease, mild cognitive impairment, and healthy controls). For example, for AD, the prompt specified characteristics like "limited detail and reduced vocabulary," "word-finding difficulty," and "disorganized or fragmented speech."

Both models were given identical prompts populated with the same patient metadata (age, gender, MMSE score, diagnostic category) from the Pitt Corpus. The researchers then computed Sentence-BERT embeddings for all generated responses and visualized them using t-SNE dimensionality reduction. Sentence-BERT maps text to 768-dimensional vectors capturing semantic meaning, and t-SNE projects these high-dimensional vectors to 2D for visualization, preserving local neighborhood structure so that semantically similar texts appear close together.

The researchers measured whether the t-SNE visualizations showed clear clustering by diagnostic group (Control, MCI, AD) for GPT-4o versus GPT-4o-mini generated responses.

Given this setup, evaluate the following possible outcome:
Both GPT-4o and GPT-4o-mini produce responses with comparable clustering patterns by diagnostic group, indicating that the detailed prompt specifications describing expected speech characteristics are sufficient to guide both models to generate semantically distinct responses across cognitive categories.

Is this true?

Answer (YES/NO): YES